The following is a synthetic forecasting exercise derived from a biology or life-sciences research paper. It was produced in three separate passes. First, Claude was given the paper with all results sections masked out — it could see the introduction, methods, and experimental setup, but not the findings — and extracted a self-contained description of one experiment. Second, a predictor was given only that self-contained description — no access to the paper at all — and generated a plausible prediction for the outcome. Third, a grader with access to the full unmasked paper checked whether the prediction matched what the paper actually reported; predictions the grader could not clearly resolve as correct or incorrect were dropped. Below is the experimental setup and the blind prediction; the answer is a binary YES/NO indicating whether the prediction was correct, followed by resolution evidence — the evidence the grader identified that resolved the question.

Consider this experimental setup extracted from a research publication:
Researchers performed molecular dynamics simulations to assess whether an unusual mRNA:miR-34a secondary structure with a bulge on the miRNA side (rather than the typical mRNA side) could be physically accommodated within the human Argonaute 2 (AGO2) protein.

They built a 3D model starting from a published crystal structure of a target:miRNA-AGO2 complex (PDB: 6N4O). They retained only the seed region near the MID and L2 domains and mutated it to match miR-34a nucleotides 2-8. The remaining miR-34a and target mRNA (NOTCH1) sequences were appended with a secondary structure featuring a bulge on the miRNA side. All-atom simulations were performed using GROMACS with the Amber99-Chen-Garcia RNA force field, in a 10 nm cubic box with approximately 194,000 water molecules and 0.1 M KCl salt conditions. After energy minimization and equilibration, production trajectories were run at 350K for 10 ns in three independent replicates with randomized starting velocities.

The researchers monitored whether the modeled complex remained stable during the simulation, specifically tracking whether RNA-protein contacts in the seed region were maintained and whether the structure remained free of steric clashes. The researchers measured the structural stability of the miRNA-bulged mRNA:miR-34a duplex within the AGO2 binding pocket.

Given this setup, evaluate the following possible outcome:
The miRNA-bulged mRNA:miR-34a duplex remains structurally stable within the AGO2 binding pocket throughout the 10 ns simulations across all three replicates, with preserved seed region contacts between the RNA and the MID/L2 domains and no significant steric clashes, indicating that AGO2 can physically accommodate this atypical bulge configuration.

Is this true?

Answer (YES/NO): YES